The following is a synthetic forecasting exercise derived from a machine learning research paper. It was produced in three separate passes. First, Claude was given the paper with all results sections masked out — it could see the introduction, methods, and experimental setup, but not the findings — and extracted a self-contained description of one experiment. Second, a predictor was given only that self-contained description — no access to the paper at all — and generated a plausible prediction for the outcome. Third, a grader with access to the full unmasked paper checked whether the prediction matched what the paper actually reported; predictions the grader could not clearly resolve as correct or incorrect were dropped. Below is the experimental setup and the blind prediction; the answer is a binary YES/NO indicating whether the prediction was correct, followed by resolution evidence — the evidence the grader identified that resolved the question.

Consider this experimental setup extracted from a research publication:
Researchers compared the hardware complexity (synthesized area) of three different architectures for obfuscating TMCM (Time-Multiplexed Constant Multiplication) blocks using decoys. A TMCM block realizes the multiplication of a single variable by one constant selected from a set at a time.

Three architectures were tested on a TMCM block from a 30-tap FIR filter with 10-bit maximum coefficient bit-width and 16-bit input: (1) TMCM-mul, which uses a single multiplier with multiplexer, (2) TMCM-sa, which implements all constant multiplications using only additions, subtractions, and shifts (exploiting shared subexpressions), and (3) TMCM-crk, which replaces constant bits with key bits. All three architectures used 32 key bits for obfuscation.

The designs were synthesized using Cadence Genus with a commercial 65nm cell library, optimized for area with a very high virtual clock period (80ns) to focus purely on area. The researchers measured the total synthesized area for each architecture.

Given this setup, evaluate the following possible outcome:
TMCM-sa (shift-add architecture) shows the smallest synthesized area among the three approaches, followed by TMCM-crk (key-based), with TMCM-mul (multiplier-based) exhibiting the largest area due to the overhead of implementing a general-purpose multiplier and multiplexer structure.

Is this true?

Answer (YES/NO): NO